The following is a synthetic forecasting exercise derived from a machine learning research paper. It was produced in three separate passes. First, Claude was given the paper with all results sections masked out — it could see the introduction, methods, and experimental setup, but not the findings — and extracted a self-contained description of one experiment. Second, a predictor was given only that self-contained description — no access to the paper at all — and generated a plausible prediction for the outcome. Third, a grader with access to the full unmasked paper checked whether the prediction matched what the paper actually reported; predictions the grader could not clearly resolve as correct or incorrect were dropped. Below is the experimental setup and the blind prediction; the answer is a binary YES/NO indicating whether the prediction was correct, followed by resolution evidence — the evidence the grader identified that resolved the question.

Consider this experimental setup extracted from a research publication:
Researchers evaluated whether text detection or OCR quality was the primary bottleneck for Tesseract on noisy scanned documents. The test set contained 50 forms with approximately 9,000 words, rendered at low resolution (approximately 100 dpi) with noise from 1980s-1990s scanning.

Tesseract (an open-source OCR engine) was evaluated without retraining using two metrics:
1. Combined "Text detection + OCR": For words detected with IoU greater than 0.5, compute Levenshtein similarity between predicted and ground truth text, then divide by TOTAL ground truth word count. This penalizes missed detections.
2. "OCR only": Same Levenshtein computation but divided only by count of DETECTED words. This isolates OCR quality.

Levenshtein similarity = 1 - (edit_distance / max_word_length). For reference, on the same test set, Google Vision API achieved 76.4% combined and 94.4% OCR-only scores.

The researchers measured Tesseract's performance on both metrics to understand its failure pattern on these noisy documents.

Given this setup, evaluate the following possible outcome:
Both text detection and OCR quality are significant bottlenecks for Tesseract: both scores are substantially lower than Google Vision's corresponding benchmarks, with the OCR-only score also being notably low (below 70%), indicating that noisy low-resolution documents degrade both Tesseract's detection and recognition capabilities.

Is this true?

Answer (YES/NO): YES